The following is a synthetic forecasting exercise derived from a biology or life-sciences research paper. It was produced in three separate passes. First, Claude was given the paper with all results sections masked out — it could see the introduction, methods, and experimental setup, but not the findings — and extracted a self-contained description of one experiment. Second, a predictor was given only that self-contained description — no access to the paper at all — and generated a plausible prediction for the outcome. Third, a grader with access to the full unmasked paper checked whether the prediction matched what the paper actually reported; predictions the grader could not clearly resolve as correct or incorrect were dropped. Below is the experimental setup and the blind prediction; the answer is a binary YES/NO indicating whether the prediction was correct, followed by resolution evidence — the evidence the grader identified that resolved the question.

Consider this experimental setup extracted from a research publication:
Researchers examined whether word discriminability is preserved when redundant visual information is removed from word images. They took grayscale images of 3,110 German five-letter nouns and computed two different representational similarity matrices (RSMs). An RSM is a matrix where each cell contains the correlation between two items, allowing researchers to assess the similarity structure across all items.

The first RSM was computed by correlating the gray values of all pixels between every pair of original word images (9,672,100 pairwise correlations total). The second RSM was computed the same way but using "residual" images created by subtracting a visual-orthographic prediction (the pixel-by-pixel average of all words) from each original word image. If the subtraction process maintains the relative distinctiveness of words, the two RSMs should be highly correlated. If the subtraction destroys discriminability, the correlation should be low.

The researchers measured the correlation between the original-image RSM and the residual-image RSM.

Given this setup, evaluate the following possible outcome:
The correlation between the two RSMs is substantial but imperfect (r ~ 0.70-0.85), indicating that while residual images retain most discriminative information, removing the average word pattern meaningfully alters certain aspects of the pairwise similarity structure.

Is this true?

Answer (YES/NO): NO